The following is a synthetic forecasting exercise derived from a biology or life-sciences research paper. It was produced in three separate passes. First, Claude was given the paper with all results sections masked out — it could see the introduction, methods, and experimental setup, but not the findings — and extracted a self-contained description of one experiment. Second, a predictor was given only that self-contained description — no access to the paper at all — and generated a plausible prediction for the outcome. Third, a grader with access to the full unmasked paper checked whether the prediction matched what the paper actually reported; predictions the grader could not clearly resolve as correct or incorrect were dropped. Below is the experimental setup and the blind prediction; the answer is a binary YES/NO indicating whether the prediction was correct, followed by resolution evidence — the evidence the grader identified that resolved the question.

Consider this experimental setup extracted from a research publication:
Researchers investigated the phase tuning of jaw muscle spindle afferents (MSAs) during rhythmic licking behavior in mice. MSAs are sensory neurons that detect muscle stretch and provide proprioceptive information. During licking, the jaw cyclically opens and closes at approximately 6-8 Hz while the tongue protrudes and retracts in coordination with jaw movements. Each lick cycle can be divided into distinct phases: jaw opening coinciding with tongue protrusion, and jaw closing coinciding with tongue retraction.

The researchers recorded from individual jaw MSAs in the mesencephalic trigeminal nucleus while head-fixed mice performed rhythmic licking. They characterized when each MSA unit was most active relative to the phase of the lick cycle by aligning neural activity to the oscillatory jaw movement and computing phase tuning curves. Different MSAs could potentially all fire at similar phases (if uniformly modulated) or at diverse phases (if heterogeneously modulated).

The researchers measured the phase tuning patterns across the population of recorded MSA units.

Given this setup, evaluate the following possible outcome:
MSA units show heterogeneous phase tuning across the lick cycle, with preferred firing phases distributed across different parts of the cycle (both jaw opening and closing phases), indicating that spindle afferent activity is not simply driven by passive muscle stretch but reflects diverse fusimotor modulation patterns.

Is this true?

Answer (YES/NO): YES